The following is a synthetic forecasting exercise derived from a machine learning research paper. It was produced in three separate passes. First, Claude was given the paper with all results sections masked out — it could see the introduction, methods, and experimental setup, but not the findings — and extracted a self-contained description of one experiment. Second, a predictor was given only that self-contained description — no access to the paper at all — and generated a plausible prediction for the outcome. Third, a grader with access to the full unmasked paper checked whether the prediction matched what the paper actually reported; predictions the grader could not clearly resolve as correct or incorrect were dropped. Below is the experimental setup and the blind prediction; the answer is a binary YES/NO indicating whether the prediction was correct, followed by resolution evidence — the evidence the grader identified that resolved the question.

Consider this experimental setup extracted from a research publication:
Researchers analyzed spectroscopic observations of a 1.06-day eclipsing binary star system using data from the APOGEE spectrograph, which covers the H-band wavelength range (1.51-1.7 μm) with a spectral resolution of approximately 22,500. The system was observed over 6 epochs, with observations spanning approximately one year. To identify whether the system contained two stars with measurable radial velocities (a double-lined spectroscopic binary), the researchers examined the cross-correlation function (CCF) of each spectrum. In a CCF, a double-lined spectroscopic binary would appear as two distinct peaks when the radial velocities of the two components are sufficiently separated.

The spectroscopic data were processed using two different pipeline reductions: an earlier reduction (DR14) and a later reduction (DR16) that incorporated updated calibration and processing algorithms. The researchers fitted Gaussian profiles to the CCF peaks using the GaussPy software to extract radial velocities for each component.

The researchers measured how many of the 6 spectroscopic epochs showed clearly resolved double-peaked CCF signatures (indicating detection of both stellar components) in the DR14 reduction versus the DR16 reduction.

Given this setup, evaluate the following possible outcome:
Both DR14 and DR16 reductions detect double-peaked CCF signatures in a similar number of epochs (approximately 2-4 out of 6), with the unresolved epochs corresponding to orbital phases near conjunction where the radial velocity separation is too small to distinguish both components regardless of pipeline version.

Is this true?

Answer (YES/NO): NO